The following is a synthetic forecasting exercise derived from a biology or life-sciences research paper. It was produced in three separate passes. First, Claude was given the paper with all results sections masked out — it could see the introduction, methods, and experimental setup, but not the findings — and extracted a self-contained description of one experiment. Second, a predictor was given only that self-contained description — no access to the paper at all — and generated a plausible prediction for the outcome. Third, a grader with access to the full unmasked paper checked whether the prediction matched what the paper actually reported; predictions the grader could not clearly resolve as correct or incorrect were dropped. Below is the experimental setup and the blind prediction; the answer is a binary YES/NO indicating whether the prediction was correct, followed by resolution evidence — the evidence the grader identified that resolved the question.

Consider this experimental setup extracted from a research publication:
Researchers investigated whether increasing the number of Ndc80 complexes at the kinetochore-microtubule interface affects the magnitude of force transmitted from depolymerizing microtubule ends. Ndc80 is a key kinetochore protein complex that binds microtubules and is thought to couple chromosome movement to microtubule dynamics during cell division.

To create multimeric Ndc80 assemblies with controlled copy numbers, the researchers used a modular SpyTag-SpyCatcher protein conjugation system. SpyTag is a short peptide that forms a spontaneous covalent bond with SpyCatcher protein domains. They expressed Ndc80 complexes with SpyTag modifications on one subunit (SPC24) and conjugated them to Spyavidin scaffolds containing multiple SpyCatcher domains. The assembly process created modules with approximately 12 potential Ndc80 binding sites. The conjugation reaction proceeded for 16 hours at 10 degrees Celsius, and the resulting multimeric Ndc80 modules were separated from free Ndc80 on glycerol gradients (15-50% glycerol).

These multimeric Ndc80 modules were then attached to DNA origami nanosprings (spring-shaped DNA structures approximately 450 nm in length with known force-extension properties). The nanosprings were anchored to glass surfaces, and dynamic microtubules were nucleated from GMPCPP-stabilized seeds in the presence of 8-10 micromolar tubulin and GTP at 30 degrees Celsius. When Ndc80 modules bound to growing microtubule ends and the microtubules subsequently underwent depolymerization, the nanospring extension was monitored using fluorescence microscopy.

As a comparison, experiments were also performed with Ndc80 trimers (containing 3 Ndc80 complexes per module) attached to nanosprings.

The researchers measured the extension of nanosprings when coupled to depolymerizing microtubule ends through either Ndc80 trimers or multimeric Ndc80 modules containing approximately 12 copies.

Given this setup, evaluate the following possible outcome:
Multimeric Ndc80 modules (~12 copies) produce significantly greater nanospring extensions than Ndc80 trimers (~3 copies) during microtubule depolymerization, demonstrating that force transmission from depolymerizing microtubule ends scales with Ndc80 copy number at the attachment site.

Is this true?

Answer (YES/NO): YES